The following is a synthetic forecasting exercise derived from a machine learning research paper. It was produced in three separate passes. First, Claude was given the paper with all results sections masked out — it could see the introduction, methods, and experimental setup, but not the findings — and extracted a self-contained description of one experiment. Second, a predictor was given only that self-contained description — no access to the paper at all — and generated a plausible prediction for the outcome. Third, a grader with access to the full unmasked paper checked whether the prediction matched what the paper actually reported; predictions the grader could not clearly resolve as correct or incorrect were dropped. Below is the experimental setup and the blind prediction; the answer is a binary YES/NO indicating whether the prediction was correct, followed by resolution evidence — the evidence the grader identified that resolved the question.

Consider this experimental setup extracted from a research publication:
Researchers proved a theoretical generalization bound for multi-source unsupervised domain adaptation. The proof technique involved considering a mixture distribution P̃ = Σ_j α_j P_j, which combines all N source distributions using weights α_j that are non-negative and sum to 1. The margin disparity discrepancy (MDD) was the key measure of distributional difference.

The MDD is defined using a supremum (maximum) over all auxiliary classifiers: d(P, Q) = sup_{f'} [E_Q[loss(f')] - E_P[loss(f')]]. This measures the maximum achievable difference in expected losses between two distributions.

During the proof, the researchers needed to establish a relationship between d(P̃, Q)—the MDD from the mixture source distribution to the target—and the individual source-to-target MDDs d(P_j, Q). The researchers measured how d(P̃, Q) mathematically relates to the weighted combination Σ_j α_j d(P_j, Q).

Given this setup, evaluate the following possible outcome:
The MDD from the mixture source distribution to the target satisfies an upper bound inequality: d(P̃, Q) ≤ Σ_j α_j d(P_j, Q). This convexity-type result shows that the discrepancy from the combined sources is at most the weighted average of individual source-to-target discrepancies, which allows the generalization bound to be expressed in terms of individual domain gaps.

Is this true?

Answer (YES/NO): YES